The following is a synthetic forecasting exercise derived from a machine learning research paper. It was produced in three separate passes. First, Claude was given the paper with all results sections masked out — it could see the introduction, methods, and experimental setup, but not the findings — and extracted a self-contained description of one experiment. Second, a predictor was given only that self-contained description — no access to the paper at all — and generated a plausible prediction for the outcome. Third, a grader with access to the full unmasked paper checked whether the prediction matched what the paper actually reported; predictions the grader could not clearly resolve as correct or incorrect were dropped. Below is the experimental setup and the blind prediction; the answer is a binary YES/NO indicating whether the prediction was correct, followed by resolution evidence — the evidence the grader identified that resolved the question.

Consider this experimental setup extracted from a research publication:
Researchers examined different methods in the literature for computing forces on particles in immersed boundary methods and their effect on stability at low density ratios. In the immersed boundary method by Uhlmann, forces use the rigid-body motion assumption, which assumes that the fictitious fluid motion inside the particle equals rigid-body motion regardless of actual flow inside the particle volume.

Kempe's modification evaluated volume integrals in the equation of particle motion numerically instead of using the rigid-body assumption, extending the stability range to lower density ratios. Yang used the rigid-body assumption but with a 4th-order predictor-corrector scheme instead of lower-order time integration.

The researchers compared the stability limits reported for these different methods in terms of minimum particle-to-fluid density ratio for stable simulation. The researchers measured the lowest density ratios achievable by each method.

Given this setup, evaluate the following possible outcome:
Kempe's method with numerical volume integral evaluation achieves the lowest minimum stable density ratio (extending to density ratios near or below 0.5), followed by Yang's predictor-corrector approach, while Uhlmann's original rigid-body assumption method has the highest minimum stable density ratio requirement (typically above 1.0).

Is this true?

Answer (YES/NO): NO